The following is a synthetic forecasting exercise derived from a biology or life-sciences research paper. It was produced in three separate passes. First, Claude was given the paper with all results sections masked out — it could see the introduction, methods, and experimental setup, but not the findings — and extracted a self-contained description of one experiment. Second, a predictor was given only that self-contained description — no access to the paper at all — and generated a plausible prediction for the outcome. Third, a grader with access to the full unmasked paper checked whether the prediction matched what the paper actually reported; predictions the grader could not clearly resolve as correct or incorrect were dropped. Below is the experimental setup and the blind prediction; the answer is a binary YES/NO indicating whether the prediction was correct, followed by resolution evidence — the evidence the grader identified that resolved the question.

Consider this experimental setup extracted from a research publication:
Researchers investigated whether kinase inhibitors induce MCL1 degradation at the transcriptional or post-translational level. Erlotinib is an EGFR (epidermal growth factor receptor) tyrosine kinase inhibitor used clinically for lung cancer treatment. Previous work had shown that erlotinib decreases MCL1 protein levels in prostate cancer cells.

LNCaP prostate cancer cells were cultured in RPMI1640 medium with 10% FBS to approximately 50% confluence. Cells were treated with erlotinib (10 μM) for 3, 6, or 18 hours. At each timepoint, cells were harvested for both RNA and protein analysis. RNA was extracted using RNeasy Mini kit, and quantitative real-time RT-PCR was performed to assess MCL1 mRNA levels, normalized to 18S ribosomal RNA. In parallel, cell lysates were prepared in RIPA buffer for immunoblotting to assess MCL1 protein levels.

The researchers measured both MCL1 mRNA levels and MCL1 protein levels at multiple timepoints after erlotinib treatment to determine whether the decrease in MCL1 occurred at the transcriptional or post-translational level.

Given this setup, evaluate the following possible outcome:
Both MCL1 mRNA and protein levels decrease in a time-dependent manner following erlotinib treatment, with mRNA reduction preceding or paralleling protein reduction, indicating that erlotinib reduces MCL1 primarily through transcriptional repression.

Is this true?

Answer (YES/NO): NO